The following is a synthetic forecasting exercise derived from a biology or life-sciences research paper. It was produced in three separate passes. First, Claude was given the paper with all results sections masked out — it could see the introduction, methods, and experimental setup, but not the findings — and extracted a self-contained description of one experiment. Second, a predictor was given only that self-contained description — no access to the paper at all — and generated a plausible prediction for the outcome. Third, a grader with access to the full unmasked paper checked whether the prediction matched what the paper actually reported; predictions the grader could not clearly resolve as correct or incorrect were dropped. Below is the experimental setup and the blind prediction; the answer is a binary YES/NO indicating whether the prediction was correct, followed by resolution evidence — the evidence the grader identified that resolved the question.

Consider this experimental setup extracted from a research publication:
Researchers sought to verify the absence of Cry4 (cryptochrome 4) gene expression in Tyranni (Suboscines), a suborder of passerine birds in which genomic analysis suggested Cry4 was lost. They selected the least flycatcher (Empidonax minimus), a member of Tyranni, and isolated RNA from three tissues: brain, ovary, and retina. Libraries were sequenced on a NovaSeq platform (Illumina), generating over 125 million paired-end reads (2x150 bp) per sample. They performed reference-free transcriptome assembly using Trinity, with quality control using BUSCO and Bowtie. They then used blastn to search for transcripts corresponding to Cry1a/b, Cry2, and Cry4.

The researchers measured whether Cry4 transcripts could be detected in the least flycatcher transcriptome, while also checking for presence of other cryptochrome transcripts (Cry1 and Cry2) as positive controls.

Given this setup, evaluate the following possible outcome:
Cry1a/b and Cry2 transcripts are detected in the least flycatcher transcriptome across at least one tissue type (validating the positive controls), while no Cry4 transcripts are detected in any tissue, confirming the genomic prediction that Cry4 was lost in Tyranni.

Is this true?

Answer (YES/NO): YES